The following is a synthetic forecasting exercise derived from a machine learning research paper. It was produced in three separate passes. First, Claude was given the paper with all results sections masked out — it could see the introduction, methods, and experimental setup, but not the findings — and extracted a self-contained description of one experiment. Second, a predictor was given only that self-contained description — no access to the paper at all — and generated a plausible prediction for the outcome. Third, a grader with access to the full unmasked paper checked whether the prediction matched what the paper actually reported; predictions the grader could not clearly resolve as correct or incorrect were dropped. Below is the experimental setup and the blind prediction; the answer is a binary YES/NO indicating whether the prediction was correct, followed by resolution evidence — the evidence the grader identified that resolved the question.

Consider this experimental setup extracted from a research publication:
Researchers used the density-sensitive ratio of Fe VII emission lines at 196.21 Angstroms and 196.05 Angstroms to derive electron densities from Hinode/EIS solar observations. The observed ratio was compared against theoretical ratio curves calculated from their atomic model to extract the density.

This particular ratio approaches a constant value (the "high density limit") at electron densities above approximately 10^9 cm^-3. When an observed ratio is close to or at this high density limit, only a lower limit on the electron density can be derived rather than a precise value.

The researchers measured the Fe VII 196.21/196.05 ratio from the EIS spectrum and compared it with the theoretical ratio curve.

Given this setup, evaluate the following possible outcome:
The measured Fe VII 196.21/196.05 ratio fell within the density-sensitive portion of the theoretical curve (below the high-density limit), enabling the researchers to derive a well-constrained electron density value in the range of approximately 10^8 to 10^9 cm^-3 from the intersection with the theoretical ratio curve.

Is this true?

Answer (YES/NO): NO